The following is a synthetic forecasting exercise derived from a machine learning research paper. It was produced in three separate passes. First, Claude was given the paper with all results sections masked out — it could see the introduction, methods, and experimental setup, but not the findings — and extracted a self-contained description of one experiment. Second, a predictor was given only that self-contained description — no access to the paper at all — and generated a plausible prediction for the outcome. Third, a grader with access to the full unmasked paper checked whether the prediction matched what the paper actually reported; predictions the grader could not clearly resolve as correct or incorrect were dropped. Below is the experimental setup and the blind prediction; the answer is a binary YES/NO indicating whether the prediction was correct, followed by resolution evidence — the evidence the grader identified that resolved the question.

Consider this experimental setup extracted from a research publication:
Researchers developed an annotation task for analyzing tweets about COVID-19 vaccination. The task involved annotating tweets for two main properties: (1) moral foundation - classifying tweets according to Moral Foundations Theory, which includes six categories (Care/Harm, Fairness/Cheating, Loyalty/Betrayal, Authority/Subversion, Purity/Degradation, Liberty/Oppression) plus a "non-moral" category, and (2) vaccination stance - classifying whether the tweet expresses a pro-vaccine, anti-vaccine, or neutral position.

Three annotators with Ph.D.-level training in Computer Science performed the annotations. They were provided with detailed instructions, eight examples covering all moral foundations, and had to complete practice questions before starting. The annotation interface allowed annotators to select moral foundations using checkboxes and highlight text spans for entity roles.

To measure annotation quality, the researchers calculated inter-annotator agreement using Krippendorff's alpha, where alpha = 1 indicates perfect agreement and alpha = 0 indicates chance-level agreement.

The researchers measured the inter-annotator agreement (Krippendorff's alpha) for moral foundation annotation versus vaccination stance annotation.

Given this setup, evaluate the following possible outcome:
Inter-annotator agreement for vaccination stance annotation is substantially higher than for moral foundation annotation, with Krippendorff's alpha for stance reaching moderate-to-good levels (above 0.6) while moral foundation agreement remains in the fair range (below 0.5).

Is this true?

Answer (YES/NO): NO